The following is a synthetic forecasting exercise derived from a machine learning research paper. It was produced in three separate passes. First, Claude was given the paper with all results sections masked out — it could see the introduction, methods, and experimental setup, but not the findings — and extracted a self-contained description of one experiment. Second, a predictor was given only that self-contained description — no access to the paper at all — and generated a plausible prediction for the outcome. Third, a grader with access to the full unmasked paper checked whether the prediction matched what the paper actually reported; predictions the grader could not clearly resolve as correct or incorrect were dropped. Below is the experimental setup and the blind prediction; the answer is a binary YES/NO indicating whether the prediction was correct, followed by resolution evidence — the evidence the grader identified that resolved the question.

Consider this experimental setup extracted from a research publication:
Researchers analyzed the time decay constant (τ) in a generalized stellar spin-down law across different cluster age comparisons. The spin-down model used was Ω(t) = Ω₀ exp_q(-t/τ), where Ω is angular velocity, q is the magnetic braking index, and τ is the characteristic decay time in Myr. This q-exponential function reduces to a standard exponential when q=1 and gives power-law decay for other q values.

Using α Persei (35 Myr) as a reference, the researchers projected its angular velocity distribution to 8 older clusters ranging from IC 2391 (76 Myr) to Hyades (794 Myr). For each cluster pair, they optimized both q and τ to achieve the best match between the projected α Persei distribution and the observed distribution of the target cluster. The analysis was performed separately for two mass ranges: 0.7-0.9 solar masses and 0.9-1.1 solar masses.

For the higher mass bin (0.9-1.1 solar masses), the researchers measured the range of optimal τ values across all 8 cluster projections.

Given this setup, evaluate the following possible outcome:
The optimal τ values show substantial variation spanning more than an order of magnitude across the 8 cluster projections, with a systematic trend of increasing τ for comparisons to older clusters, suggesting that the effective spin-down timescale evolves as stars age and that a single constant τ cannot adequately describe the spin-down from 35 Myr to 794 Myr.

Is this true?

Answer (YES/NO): NO